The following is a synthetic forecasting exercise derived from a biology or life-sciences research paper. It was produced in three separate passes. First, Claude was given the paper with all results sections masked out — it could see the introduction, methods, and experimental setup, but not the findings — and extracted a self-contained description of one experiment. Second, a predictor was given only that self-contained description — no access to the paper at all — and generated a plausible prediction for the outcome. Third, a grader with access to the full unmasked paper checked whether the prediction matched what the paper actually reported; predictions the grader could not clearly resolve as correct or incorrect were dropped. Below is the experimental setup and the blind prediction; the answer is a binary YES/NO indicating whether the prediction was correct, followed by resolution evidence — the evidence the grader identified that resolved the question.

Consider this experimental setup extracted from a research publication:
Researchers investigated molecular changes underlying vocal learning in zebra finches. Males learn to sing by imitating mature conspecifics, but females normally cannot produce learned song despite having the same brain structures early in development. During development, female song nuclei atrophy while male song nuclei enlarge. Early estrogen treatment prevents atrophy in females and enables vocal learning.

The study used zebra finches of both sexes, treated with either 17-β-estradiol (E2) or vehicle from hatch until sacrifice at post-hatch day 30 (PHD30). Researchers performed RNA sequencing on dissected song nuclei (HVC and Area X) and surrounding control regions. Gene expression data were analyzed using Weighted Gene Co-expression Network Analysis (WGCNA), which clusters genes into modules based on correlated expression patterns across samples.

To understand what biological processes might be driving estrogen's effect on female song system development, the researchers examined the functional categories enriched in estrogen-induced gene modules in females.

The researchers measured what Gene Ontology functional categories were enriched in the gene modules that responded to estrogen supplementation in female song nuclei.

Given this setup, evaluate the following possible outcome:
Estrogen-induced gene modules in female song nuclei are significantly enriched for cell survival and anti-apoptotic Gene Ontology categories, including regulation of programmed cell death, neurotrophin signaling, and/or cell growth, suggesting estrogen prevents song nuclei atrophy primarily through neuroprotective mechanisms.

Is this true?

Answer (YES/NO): NO